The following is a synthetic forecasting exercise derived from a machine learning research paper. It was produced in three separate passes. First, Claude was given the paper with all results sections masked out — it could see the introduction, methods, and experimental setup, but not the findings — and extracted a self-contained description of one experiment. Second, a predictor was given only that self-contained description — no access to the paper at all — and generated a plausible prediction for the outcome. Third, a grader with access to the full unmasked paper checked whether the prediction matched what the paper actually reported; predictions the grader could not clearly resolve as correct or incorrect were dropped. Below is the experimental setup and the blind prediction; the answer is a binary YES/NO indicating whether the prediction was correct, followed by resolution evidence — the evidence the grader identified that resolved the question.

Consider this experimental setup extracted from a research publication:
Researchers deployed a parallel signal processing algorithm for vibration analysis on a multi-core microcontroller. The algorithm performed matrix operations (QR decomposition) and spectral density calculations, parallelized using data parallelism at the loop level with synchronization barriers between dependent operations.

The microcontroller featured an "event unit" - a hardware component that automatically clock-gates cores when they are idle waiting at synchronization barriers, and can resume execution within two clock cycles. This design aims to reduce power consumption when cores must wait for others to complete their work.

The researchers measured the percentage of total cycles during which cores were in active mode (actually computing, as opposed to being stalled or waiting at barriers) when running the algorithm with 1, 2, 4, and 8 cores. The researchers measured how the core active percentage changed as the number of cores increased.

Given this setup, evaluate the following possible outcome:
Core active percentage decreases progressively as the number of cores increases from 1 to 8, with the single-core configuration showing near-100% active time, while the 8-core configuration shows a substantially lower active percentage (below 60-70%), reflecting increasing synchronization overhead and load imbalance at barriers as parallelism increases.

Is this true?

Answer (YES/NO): NO